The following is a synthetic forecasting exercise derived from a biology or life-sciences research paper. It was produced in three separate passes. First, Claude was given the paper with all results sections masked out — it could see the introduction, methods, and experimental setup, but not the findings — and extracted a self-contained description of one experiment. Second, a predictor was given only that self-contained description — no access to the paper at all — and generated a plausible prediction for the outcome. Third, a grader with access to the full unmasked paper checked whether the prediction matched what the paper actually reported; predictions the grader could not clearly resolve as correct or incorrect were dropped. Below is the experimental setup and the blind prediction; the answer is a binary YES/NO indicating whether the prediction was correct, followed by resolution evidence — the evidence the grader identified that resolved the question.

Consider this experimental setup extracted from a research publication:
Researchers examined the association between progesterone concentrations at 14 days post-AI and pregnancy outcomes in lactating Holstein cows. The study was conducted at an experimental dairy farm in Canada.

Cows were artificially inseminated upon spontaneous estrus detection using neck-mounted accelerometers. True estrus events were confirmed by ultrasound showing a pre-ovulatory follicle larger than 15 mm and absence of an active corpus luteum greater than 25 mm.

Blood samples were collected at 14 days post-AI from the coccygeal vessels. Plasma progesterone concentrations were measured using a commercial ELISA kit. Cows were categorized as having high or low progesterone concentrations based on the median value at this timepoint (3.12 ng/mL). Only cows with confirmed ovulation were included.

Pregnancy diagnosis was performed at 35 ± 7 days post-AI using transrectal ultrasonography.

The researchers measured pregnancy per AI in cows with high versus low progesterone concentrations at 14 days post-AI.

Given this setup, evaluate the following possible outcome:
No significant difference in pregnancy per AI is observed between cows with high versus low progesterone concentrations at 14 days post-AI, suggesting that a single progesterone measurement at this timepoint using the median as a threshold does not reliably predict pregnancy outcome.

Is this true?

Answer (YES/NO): NO